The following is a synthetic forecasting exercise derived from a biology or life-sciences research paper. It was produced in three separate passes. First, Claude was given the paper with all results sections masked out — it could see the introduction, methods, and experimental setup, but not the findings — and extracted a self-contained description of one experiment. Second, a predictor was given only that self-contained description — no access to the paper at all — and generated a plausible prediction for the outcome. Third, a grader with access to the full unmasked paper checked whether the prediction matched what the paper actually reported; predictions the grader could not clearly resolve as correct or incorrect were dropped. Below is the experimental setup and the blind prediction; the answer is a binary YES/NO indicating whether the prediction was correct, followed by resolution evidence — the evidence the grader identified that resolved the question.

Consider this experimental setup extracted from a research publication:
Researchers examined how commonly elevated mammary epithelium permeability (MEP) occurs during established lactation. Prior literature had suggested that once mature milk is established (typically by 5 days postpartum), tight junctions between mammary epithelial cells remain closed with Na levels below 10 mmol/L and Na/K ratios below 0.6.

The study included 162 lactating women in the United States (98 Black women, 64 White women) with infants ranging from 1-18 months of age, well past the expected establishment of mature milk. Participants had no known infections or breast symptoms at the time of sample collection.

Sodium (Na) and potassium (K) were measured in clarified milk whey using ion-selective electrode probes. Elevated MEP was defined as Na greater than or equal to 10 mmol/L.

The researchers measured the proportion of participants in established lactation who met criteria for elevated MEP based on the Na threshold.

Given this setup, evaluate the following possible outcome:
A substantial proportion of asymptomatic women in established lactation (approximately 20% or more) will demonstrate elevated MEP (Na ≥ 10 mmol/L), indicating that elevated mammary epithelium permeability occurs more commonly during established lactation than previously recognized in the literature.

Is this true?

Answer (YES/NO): NO